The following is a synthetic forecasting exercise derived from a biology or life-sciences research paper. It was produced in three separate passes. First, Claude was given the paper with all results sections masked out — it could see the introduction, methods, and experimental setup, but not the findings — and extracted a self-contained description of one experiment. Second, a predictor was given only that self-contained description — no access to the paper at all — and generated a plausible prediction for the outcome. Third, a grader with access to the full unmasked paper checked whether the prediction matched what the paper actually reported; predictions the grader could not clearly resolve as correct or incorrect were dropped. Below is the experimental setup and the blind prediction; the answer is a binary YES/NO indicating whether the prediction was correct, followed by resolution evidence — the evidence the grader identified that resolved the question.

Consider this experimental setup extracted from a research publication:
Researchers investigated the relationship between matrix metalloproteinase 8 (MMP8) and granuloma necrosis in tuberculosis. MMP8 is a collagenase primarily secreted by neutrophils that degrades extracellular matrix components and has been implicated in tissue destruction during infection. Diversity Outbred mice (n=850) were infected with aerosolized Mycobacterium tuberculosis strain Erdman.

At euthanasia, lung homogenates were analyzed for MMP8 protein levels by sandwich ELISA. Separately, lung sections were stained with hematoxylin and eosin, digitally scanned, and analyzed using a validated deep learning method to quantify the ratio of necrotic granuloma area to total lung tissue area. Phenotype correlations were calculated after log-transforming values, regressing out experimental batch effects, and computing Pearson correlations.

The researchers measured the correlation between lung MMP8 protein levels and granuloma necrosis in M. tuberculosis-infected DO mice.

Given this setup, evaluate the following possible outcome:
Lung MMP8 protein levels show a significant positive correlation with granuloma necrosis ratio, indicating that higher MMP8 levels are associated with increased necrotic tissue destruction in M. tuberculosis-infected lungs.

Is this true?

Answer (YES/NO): YES